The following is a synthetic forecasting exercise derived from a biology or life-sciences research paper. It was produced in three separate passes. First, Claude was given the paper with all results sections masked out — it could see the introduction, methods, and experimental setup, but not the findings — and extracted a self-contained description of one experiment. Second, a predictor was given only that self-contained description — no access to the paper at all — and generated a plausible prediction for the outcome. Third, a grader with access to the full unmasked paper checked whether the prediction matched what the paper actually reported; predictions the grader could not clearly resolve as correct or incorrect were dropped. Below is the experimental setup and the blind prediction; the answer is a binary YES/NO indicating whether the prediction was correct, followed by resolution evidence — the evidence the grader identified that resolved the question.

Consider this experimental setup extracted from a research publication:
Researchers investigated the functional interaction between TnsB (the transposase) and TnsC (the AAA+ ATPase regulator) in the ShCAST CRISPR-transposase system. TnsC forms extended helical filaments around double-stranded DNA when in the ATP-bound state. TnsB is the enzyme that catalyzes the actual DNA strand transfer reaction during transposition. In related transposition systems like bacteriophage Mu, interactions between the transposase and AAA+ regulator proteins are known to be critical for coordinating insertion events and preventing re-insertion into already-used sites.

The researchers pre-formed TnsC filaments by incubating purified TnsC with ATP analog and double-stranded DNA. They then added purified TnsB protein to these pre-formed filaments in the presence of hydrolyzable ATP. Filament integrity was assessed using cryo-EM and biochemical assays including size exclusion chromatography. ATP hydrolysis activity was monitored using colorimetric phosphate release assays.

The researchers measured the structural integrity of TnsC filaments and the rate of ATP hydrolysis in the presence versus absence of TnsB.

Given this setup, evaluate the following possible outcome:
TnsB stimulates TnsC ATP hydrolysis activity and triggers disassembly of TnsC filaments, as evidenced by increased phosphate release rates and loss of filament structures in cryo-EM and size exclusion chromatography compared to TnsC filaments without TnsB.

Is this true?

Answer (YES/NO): YES